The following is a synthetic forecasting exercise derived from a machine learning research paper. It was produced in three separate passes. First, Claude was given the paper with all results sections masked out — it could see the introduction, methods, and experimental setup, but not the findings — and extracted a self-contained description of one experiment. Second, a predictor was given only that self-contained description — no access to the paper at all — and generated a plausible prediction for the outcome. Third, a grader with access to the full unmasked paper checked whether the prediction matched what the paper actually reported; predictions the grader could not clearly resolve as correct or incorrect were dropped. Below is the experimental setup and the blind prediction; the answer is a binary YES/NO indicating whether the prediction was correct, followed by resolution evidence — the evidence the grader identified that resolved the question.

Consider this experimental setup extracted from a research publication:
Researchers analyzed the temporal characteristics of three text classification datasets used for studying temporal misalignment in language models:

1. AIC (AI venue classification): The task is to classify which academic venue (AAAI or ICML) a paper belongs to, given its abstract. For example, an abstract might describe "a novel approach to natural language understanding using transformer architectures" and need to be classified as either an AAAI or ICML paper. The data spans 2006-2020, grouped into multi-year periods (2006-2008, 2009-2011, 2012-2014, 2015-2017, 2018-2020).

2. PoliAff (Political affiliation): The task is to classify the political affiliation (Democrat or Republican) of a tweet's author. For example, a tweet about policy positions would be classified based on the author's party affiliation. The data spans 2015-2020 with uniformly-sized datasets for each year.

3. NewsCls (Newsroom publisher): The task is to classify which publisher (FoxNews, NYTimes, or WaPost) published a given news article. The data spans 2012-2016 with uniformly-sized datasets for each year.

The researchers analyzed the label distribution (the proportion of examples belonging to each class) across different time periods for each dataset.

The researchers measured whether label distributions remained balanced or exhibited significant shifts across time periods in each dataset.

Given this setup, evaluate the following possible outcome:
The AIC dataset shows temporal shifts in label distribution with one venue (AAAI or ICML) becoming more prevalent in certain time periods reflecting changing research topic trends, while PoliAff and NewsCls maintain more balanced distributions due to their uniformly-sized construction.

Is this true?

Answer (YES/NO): NO